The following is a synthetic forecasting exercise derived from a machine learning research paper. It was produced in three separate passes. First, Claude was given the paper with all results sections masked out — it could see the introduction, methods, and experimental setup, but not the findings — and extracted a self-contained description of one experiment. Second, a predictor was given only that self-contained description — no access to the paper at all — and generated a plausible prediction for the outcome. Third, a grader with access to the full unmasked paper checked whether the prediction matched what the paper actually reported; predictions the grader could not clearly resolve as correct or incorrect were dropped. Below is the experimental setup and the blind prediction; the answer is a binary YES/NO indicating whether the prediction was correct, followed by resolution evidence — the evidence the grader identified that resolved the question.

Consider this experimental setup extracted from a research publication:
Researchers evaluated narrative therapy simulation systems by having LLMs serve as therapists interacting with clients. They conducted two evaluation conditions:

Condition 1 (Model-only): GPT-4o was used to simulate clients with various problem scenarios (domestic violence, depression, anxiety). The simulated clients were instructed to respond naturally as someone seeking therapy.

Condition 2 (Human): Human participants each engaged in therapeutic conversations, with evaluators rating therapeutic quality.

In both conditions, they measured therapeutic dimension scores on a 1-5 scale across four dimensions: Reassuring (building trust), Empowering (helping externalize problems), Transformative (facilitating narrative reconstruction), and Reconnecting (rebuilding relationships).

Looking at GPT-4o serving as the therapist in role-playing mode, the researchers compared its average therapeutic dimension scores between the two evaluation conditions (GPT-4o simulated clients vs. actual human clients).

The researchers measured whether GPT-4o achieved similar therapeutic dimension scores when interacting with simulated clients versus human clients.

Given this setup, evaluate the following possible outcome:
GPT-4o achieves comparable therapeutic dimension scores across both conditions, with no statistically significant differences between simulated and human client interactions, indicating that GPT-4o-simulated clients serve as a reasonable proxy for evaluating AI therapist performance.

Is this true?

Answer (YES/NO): NO